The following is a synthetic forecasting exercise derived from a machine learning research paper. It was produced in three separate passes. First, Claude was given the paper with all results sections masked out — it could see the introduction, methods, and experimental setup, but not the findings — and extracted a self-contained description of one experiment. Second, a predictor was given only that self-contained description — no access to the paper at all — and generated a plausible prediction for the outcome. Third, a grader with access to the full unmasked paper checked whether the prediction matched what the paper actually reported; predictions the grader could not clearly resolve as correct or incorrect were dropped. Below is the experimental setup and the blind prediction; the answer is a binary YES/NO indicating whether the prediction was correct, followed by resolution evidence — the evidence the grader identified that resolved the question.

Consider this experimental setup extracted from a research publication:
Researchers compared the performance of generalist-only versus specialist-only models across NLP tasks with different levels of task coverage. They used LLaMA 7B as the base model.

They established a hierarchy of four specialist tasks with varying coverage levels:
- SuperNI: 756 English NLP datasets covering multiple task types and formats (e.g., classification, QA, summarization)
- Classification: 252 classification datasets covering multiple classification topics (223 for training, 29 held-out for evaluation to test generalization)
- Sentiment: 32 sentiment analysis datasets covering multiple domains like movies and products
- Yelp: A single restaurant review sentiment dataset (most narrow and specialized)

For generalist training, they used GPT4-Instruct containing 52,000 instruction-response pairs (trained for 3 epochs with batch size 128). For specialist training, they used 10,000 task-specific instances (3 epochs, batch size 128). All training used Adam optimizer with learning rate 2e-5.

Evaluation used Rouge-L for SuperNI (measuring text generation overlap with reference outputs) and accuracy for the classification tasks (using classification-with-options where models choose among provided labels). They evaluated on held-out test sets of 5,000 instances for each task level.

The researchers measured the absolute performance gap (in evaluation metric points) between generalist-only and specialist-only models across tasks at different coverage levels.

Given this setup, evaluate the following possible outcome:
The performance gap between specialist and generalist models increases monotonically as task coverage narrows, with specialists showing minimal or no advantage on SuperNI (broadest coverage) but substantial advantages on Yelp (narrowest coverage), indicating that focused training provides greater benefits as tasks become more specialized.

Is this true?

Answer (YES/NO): NO